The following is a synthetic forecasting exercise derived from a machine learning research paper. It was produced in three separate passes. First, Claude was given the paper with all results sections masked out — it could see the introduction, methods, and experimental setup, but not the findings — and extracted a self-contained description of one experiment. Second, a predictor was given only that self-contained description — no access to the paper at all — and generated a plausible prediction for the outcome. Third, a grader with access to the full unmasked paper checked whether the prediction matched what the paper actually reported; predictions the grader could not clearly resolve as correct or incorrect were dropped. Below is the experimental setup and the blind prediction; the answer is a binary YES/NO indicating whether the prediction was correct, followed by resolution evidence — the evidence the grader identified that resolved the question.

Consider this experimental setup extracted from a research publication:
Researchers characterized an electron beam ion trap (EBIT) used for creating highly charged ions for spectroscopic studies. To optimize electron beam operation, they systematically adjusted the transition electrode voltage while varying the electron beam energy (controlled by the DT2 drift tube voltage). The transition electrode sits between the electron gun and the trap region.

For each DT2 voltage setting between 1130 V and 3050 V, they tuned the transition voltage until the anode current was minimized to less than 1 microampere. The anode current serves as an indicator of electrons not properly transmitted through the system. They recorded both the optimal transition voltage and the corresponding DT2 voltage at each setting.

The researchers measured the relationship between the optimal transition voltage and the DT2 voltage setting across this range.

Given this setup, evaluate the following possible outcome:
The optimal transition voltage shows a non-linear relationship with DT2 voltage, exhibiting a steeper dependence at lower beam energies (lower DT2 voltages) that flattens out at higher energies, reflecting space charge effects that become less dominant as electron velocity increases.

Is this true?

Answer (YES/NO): NO